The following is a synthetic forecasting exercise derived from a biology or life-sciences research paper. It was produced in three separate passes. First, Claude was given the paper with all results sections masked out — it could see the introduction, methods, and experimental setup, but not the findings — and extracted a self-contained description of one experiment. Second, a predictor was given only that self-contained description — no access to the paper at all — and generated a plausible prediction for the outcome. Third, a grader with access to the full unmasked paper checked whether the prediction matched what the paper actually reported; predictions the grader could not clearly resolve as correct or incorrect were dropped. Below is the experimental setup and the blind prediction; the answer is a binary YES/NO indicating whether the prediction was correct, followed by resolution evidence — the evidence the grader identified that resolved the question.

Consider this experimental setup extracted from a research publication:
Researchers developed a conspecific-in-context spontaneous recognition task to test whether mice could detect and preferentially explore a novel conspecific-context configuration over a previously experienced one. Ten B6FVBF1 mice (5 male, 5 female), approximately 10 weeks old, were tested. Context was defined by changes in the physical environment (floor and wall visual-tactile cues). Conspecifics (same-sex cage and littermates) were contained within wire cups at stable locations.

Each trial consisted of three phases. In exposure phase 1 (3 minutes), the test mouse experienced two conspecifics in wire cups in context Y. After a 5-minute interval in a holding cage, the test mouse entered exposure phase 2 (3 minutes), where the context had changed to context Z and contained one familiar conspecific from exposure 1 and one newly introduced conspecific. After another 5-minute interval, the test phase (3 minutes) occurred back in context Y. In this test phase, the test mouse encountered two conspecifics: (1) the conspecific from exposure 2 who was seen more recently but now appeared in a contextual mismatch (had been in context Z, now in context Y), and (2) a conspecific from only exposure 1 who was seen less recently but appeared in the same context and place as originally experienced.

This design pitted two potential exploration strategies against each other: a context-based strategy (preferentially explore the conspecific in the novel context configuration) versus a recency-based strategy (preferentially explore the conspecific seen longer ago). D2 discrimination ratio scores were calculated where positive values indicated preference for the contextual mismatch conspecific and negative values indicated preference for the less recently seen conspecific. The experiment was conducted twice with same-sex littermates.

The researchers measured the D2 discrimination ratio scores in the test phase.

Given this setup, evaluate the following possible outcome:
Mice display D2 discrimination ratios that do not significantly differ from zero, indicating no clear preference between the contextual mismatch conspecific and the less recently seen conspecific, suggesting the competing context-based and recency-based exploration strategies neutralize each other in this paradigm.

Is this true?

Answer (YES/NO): NO